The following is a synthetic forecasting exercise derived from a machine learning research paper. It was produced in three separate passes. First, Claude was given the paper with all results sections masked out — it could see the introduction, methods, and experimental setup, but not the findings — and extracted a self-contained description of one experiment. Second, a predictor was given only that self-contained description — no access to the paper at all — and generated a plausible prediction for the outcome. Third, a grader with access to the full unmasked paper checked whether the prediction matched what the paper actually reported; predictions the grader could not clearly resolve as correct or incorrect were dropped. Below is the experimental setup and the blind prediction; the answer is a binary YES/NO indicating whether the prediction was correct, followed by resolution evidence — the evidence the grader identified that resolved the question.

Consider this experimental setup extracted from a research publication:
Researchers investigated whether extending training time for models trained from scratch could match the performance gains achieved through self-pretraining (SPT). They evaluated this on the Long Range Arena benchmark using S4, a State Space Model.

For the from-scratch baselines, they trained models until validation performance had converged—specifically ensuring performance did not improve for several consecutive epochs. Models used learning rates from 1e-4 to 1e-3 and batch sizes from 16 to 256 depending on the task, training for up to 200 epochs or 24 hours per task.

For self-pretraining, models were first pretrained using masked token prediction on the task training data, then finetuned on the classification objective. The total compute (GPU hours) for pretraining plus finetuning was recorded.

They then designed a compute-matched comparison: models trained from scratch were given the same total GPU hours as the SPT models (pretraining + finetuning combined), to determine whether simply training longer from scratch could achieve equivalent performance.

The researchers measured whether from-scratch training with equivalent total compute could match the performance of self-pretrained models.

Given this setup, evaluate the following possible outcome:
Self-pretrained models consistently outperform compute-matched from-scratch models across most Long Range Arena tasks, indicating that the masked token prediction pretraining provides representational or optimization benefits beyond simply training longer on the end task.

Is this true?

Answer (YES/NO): YES